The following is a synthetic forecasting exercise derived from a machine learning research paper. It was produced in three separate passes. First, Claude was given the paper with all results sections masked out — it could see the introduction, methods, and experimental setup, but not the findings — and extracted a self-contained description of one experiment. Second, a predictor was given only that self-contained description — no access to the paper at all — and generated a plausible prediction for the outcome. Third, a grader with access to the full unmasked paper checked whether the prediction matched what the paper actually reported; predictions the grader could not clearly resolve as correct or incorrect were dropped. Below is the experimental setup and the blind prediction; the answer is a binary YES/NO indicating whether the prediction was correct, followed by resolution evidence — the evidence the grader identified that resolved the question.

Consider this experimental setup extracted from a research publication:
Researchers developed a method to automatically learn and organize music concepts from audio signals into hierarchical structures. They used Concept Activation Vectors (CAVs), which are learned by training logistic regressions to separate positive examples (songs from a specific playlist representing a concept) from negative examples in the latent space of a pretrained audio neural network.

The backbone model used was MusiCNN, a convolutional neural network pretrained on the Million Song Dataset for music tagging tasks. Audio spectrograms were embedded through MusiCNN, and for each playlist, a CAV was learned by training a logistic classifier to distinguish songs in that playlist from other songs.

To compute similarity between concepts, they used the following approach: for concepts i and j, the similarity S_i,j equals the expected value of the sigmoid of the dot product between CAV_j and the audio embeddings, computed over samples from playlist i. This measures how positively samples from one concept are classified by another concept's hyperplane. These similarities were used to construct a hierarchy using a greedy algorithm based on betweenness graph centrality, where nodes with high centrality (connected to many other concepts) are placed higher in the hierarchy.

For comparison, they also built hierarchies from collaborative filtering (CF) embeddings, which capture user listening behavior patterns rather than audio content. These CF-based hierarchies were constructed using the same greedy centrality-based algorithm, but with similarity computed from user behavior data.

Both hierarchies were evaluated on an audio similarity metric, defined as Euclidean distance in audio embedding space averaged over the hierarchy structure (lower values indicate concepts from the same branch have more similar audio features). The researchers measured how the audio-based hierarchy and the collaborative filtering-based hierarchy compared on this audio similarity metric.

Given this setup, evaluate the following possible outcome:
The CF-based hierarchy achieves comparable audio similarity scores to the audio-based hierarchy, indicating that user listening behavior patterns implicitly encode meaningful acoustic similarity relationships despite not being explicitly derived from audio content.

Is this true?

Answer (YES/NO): YES